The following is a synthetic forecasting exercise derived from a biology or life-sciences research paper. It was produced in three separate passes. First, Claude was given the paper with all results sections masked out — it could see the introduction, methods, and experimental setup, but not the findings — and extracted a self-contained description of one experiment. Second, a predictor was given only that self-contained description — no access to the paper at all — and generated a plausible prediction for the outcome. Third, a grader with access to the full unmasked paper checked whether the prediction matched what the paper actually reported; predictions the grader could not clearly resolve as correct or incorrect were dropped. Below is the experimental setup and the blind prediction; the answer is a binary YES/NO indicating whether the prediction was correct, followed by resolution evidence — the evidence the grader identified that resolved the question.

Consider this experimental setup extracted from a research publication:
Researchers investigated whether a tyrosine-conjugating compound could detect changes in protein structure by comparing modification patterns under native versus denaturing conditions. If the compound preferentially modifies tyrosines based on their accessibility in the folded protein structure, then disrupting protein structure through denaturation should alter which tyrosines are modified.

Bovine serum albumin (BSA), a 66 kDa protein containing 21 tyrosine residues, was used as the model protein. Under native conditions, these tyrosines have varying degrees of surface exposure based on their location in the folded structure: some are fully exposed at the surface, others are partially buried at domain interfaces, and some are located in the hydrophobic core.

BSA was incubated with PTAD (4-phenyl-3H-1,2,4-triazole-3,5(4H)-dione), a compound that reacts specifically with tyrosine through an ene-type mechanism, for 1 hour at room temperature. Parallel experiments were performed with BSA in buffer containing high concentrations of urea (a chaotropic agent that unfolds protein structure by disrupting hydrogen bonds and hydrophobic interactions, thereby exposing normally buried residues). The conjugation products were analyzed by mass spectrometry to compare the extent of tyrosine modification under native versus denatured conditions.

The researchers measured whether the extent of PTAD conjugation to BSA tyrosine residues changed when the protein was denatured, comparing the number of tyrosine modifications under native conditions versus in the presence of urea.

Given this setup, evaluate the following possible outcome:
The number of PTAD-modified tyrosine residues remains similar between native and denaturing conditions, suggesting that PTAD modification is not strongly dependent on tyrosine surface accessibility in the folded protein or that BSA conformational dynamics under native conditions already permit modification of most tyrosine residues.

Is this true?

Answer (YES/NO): NO